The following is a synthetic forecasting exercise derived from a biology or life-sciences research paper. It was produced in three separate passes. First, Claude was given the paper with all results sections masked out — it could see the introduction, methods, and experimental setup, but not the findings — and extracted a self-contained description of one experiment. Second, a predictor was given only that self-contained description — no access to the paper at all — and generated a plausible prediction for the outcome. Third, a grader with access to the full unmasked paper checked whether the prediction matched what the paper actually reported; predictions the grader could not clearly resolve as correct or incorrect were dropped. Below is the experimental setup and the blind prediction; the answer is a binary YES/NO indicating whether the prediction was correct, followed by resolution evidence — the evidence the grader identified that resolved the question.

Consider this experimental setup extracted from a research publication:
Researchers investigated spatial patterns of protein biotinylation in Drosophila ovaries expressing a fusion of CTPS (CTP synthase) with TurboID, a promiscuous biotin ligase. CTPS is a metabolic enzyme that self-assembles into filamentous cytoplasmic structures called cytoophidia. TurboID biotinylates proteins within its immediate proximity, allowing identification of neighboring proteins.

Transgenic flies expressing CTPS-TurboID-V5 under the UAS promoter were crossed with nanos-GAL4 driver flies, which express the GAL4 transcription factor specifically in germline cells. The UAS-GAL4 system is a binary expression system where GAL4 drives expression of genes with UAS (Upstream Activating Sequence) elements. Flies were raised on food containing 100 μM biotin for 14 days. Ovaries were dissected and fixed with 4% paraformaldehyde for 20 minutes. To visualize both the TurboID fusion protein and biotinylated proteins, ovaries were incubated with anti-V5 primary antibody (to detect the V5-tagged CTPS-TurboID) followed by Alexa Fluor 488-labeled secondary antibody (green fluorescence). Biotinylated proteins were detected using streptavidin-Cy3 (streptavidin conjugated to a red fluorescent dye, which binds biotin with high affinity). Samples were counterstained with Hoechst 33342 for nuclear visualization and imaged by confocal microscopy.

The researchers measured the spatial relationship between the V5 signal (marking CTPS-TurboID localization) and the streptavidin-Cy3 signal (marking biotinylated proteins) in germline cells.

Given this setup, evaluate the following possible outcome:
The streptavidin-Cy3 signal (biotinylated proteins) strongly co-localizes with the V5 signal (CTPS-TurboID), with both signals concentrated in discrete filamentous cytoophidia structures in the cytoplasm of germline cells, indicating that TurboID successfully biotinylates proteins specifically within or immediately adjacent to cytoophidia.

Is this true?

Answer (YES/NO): YES